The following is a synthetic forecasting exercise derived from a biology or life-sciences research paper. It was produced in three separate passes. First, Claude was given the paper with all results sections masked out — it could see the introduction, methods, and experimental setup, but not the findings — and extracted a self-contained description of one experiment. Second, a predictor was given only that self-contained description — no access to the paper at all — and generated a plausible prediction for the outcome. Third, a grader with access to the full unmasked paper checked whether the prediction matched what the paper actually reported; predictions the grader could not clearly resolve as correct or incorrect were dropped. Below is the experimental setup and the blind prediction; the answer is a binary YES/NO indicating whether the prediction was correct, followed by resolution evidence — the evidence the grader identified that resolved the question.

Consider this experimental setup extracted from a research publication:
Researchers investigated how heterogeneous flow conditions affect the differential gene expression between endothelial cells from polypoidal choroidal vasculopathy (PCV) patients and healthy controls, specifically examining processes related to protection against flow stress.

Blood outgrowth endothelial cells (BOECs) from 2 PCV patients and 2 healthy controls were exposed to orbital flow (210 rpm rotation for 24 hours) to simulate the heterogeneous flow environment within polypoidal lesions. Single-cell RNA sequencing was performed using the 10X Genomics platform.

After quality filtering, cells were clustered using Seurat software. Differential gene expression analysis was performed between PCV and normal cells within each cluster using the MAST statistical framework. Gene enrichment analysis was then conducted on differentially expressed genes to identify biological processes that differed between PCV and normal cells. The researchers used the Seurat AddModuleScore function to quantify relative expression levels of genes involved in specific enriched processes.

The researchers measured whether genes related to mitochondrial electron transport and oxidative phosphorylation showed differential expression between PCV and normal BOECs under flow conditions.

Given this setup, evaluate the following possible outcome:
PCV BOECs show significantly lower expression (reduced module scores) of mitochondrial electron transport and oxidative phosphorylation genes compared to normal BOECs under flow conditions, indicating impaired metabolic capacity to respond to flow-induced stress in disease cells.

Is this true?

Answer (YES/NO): YES